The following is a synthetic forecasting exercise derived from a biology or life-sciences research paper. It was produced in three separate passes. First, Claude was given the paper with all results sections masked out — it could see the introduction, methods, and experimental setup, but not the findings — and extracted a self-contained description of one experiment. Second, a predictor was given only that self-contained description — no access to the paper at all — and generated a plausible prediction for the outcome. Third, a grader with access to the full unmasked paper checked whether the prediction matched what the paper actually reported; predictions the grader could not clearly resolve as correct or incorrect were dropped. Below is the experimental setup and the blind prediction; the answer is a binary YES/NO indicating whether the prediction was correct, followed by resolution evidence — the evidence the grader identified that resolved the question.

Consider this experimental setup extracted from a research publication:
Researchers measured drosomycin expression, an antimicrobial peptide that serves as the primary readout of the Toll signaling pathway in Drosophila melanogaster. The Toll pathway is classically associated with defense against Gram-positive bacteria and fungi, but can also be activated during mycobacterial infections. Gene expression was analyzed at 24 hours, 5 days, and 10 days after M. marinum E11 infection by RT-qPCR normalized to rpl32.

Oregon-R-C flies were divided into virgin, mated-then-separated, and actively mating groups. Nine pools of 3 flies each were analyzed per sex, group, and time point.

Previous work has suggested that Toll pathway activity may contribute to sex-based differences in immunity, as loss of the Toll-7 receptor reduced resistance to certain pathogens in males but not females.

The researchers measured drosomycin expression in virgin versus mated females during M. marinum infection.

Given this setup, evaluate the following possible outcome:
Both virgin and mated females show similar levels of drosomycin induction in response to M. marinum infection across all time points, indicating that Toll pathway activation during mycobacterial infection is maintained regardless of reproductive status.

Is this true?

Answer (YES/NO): NO